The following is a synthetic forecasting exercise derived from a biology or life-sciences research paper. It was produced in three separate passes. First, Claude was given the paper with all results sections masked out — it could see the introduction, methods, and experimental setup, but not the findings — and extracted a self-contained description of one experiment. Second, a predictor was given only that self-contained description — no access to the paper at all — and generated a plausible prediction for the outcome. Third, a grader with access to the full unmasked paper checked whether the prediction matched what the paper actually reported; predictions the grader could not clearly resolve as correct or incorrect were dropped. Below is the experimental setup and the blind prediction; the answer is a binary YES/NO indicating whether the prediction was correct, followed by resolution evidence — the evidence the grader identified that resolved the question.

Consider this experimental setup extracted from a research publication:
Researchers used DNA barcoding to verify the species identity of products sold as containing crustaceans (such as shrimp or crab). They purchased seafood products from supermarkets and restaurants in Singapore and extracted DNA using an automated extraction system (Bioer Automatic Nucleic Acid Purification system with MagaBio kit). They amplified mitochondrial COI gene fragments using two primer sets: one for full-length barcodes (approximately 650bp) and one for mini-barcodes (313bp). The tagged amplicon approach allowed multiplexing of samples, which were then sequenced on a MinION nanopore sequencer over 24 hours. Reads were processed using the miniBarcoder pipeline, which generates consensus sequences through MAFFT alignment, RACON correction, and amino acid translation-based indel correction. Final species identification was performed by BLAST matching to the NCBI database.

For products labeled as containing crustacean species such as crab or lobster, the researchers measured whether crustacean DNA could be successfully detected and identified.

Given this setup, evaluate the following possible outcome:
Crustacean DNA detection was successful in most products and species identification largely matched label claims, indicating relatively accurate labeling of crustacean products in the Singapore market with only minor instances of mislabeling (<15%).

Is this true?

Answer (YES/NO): NO